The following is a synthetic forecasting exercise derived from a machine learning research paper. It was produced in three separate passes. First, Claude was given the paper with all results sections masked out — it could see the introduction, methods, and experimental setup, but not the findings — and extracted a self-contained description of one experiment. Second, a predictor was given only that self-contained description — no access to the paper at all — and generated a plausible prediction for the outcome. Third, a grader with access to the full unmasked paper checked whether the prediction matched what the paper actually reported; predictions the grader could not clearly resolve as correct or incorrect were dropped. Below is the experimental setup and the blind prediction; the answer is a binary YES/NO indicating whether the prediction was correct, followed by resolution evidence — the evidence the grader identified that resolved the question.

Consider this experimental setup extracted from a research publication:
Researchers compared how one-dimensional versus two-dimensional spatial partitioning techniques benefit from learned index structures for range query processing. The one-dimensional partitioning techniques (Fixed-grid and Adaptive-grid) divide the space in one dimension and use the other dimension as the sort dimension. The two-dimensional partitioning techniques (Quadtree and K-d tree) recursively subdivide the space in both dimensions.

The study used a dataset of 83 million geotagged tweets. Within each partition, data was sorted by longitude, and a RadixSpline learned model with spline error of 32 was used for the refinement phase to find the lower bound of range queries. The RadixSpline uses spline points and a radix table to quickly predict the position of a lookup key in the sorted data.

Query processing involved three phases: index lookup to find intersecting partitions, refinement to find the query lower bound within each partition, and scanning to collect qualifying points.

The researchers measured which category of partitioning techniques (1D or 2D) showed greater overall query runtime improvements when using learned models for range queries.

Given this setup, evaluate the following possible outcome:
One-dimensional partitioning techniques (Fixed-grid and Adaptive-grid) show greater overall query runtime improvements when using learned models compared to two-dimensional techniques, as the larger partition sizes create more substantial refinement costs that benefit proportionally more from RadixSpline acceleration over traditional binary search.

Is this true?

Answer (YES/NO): YES